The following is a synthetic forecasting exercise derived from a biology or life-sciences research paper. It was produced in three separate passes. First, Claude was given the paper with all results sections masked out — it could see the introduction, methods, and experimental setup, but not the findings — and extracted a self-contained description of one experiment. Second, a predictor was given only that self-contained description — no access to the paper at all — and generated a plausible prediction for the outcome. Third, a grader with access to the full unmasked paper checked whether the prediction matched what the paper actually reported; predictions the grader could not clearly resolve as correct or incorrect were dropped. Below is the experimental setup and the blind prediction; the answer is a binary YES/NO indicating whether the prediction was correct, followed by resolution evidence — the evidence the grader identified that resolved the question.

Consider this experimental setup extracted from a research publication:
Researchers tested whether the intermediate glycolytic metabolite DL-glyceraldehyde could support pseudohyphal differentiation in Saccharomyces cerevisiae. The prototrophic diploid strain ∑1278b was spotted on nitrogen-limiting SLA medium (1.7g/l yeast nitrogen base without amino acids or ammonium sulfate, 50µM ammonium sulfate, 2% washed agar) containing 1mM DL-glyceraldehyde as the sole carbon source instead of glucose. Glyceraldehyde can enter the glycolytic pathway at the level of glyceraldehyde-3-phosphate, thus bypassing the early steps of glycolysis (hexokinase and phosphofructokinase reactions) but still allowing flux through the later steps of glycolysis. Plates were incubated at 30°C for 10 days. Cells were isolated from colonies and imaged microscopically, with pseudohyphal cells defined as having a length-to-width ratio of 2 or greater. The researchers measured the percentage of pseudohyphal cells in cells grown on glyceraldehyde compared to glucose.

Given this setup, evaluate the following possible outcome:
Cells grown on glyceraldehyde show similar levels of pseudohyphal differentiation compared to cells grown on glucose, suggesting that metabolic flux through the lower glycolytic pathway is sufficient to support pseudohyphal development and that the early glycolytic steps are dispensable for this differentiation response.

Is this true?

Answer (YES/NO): NO